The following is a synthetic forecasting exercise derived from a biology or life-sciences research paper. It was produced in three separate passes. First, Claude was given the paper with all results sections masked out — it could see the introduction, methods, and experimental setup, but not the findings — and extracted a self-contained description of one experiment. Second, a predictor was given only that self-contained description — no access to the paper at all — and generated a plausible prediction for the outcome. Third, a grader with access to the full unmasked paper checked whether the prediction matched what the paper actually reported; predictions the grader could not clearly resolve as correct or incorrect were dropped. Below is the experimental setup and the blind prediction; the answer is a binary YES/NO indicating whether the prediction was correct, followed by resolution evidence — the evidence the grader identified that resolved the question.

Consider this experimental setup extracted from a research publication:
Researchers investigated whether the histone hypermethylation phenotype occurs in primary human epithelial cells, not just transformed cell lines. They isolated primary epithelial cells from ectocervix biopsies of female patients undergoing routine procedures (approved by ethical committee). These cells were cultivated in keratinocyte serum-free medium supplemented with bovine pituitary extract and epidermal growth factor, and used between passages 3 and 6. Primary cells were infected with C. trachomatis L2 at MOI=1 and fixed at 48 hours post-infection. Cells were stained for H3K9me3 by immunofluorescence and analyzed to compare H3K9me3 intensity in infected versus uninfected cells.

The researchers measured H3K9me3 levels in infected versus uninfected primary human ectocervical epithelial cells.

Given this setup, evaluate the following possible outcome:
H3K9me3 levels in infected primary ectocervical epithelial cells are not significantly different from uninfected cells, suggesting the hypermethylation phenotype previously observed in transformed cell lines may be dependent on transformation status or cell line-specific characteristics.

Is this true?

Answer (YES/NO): NO